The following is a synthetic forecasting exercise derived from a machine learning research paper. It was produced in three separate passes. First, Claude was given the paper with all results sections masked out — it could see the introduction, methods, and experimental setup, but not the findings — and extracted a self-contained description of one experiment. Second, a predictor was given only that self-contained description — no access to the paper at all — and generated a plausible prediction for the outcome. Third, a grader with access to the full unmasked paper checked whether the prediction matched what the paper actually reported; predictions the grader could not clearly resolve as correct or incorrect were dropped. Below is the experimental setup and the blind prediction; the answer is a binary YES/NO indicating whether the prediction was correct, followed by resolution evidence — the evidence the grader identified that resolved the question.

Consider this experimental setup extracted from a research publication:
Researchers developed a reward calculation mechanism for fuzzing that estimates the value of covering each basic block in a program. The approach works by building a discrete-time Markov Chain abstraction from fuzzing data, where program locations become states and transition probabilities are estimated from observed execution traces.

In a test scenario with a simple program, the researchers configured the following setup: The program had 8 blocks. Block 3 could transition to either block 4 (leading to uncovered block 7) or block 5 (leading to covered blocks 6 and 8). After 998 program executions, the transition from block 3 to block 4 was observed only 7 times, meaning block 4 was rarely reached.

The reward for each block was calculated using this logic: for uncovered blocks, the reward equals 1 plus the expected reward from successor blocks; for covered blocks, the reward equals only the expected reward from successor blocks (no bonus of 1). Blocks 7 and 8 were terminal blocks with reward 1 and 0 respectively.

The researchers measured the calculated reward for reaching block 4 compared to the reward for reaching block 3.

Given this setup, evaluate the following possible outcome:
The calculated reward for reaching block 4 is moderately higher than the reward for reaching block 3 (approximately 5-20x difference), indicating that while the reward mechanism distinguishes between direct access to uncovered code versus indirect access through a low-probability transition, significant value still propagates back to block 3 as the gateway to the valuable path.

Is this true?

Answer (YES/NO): YES